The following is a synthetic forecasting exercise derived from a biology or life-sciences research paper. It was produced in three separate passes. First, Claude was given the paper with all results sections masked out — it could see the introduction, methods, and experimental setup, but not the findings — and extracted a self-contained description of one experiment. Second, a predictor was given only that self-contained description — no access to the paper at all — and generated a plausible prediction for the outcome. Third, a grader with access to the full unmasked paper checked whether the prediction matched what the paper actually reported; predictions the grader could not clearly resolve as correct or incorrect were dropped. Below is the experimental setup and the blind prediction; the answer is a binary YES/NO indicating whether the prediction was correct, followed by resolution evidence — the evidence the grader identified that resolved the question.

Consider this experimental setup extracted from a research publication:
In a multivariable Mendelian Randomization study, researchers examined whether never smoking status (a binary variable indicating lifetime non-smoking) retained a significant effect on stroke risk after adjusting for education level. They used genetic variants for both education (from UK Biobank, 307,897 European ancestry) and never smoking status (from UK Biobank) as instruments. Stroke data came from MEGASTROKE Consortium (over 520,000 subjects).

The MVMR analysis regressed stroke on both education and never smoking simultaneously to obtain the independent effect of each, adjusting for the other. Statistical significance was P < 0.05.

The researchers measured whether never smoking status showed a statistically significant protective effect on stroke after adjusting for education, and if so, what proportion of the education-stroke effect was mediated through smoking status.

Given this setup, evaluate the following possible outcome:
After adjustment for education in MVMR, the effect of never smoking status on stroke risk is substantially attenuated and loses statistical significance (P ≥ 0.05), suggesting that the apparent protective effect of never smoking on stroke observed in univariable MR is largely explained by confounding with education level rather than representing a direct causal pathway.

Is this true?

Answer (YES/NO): NO